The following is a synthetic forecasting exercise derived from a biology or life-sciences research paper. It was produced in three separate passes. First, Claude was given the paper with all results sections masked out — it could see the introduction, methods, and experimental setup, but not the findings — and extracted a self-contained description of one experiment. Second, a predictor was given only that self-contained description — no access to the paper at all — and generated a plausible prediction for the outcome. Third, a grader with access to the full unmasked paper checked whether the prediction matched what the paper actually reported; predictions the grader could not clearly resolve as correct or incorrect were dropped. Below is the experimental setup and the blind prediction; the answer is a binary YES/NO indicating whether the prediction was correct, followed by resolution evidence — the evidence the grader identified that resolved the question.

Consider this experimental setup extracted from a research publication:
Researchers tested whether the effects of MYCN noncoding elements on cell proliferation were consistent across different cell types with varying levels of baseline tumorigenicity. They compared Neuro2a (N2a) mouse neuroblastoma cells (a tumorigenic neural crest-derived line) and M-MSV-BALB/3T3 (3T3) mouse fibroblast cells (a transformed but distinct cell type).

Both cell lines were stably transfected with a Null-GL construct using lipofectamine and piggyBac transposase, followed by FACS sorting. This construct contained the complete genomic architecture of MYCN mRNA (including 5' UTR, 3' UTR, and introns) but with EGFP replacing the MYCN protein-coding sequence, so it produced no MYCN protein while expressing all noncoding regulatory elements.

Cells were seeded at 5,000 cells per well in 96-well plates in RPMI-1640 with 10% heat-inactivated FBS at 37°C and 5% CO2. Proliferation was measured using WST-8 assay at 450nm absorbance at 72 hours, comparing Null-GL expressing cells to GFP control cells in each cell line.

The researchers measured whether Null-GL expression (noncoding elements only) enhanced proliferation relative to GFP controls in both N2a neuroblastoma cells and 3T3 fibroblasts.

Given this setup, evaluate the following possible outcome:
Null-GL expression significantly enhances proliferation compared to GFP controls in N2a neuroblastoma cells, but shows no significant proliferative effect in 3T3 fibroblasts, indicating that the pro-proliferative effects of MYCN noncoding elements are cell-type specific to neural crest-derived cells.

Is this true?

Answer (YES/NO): NO